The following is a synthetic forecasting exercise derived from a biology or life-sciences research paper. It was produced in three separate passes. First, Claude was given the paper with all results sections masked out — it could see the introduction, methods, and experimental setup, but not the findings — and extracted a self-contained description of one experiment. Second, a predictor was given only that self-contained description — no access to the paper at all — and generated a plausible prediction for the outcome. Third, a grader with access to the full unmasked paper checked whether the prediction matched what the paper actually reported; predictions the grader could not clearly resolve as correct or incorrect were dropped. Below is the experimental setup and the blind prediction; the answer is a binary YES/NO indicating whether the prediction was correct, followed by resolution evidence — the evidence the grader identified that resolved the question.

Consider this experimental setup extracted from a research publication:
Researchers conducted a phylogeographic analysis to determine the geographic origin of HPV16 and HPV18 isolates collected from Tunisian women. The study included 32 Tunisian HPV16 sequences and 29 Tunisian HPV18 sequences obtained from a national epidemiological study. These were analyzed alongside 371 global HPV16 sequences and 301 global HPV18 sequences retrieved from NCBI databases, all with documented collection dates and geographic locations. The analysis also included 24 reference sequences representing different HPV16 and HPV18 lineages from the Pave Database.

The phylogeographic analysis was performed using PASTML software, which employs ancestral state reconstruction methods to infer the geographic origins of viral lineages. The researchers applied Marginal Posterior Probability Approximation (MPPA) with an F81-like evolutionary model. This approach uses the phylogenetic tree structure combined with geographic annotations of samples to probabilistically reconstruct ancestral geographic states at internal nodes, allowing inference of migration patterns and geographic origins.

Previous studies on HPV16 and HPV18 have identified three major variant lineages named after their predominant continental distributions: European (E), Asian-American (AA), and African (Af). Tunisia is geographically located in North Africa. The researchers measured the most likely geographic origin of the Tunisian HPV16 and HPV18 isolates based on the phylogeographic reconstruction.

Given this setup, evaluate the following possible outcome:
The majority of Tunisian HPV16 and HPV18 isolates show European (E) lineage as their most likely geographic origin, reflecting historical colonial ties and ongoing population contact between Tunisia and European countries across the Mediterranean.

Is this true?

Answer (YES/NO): YES